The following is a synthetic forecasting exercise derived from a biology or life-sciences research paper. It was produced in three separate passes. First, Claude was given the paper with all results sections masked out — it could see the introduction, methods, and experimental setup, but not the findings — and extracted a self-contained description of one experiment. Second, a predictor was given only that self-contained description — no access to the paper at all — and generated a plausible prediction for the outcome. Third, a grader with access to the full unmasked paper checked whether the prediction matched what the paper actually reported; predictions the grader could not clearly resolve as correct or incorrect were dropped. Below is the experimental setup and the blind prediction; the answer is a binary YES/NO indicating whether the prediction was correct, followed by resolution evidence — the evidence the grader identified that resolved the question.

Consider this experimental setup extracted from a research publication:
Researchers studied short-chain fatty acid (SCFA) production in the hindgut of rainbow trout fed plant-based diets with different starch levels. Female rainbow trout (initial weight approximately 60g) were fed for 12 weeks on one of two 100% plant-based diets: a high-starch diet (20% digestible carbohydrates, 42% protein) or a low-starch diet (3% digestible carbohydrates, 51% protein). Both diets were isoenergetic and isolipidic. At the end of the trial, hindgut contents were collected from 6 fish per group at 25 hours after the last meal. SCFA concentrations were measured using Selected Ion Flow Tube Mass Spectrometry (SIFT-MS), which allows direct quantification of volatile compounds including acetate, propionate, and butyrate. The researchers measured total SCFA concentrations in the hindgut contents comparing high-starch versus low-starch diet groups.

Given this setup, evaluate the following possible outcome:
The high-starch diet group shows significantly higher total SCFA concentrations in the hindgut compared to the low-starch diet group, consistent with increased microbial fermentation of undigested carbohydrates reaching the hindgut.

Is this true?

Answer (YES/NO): NO